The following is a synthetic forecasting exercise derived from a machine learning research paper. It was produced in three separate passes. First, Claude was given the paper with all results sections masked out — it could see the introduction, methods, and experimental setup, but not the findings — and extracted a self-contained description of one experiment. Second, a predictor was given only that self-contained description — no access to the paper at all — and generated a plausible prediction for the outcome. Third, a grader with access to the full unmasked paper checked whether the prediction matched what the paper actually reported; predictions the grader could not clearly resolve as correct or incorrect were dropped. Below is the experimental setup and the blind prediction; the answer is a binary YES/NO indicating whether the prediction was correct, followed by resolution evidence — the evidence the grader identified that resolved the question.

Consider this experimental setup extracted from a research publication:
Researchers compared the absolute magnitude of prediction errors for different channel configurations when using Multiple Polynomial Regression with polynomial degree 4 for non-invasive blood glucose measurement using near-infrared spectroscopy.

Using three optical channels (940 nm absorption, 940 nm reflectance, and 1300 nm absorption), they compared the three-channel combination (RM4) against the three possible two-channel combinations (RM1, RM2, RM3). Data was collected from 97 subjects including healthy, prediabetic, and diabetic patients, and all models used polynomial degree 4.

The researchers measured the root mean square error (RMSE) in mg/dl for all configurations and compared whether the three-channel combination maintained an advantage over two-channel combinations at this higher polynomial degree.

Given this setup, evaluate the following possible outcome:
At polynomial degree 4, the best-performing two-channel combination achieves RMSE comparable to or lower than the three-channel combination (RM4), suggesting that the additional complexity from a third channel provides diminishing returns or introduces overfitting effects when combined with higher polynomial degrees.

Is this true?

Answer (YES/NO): NO